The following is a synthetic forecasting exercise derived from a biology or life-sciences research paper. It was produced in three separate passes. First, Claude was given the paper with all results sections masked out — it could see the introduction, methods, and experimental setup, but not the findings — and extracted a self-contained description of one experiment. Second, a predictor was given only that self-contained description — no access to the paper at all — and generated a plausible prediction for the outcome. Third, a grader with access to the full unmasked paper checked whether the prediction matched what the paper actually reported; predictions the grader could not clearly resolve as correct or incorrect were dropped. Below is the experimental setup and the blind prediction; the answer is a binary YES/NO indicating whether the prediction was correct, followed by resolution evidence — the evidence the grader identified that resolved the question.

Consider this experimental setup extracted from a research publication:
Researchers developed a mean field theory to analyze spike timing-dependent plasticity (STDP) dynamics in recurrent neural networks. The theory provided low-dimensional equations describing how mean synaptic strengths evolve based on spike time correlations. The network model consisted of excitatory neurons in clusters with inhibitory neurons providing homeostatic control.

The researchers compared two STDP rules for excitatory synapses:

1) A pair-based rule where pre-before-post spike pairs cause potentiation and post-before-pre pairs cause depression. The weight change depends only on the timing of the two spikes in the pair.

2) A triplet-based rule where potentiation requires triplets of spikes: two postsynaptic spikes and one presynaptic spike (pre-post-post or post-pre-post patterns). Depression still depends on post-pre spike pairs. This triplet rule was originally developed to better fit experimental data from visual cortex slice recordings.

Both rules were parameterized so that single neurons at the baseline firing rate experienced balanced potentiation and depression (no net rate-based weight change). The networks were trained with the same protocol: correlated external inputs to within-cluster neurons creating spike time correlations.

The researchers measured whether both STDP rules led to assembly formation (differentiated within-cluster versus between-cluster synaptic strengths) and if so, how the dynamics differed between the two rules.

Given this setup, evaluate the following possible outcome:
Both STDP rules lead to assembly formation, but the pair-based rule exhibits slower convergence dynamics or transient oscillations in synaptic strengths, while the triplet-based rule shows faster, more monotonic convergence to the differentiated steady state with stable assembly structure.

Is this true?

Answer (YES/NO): NO